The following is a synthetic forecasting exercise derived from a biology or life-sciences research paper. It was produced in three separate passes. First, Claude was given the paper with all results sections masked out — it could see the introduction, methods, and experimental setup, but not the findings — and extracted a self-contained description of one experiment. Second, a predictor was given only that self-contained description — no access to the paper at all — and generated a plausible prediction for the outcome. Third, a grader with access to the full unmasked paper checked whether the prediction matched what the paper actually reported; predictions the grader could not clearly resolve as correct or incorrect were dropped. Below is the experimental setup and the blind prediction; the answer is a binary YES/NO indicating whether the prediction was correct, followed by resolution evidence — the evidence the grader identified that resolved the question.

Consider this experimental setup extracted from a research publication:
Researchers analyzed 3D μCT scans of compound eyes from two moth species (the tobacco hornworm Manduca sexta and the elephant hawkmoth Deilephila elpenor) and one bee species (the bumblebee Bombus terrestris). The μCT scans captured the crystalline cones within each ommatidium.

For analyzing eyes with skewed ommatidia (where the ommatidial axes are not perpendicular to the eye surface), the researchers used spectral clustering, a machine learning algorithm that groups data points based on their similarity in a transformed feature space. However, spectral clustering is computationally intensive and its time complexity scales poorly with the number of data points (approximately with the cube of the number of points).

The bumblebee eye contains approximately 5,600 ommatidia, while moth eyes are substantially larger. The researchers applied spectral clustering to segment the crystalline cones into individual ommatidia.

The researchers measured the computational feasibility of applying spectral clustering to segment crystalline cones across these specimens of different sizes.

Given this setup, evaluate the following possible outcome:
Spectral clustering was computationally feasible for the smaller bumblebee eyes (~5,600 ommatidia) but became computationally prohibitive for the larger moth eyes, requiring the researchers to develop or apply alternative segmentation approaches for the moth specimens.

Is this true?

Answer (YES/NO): YES